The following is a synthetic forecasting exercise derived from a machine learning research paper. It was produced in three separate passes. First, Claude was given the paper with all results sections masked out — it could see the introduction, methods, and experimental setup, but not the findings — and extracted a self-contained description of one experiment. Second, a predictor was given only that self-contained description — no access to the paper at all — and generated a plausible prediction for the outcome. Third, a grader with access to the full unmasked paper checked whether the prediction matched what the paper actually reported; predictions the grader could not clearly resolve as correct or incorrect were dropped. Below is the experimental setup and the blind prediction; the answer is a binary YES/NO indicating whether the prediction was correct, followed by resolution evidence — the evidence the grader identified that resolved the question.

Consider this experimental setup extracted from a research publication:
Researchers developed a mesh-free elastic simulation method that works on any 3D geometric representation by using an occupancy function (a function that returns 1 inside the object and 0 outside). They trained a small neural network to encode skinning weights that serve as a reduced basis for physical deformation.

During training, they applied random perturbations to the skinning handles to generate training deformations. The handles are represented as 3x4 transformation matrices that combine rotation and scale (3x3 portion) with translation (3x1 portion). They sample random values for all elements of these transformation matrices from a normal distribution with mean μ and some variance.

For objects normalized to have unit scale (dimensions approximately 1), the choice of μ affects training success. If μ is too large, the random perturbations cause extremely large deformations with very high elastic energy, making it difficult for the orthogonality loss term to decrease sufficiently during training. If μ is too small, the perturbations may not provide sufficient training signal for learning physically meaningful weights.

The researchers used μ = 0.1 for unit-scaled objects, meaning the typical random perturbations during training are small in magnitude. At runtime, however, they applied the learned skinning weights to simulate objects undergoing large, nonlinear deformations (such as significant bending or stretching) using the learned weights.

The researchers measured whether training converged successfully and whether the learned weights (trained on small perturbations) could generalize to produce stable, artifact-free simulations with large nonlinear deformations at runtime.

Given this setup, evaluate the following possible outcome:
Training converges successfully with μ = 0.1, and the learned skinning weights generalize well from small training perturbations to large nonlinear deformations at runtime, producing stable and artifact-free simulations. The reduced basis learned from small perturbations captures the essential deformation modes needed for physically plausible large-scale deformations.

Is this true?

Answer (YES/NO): YES